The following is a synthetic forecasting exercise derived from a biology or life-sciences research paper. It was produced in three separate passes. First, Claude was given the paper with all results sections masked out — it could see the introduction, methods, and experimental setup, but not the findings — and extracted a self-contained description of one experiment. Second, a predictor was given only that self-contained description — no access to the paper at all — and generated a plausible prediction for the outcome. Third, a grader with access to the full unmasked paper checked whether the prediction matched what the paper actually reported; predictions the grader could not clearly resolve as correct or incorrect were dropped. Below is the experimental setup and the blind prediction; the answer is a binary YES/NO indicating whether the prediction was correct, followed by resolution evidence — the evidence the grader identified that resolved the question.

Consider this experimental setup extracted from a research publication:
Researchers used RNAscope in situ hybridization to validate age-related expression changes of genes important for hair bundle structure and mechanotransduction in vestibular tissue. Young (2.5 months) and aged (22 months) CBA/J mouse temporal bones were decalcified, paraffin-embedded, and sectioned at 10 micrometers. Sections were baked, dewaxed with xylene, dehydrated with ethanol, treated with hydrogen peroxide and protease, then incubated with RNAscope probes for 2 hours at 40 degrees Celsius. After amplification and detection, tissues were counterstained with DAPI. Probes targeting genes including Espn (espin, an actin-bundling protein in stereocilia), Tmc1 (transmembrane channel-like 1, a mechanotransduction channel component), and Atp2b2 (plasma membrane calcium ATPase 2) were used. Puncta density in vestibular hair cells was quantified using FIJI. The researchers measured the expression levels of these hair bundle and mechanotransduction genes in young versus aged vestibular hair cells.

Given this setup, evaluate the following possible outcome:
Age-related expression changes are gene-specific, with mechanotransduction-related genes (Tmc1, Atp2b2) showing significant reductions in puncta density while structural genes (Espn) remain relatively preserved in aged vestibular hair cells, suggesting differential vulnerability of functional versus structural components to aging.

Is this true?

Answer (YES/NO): NO